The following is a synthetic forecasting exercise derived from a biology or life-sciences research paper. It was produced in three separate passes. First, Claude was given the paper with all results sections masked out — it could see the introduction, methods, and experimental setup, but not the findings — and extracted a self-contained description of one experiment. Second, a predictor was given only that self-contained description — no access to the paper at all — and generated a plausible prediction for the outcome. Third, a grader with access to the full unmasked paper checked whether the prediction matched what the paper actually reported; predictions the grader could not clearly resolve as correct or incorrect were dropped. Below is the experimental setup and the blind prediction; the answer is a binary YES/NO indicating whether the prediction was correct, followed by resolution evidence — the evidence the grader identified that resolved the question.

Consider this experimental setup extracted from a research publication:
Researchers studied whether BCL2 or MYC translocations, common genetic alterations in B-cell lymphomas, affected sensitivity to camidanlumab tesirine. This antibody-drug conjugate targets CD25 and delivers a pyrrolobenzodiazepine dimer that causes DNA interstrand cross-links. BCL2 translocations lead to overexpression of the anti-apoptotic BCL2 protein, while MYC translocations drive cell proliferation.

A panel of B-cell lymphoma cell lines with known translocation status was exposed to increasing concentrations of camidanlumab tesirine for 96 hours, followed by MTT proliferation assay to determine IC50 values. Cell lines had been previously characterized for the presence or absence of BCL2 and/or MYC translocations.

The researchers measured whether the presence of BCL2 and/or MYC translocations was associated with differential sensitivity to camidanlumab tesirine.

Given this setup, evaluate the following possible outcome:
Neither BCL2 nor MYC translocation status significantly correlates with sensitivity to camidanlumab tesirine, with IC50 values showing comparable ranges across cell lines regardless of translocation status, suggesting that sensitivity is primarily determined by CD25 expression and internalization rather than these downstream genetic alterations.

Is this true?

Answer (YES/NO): YES